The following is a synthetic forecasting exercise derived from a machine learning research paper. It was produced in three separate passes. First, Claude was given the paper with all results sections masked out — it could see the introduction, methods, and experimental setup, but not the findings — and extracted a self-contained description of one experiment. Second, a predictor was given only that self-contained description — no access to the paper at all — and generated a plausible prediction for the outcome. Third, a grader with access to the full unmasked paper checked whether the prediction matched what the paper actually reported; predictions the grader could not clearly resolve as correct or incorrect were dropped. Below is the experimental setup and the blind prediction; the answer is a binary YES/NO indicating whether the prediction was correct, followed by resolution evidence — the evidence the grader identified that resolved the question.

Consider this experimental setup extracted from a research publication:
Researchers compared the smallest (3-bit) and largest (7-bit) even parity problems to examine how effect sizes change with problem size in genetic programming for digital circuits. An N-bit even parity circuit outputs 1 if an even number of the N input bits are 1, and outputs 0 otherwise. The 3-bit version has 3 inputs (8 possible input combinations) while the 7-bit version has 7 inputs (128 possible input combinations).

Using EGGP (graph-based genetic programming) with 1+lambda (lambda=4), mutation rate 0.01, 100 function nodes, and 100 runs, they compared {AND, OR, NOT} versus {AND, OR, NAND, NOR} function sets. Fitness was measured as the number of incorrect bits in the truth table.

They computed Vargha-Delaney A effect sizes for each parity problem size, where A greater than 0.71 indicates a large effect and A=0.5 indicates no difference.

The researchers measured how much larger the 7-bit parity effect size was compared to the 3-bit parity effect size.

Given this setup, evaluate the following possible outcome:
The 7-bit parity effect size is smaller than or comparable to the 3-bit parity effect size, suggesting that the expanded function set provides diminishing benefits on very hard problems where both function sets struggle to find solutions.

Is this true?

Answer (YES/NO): NO